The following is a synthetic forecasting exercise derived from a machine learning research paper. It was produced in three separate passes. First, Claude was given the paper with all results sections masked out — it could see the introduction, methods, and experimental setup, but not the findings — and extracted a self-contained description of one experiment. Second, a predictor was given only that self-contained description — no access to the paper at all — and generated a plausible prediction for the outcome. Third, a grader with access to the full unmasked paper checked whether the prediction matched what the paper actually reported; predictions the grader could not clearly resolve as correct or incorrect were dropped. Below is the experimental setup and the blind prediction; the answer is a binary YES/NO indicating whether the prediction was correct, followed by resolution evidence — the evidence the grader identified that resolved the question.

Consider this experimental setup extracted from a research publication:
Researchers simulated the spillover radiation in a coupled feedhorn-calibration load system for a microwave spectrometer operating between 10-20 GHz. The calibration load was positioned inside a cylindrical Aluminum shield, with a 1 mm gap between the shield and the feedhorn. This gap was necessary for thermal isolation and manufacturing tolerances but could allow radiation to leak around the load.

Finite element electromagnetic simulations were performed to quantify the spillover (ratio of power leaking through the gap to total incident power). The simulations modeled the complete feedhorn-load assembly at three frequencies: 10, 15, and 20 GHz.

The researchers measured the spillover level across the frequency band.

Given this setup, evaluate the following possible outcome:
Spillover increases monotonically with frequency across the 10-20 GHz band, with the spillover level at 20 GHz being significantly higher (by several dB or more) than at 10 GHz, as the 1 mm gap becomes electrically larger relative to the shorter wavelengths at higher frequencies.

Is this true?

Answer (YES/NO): NO